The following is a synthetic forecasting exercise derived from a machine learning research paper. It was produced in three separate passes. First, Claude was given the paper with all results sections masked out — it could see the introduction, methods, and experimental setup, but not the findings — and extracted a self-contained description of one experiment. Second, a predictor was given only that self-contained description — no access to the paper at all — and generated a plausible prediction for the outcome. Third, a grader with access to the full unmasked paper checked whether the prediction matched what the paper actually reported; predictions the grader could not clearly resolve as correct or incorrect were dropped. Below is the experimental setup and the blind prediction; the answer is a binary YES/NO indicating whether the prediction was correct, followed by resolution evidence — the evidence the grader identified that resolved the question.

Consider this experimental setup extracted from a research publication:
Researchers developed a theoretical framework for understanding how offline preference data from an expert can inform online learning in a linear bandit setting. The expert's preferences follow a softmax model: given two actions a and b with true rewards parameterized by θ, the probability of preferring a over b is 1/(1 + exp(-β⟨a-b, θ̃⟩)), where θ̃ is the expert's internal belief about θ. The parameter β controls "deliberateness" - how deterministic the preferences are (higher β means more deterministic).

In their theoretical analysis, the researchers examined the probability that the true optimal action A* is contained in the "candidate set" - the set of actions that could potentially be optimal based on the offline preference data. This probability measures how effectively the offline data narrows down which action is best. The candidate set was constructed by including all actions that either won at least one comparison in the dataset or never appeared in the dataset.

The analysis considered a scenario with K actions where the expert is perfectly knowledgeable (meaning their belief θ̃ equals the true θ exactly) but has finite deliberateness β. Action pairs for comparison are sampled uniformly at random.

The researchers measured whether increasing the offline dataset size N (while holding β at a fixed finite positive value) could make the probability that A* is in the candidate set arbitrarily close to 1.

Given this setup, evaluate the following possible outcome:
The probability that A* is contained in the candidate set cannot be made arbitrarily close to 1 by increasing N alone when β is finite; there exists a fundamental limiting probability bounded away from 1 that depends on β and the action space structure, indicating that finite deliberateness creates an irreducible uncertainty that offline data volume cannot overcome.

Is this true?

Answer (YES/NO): NO